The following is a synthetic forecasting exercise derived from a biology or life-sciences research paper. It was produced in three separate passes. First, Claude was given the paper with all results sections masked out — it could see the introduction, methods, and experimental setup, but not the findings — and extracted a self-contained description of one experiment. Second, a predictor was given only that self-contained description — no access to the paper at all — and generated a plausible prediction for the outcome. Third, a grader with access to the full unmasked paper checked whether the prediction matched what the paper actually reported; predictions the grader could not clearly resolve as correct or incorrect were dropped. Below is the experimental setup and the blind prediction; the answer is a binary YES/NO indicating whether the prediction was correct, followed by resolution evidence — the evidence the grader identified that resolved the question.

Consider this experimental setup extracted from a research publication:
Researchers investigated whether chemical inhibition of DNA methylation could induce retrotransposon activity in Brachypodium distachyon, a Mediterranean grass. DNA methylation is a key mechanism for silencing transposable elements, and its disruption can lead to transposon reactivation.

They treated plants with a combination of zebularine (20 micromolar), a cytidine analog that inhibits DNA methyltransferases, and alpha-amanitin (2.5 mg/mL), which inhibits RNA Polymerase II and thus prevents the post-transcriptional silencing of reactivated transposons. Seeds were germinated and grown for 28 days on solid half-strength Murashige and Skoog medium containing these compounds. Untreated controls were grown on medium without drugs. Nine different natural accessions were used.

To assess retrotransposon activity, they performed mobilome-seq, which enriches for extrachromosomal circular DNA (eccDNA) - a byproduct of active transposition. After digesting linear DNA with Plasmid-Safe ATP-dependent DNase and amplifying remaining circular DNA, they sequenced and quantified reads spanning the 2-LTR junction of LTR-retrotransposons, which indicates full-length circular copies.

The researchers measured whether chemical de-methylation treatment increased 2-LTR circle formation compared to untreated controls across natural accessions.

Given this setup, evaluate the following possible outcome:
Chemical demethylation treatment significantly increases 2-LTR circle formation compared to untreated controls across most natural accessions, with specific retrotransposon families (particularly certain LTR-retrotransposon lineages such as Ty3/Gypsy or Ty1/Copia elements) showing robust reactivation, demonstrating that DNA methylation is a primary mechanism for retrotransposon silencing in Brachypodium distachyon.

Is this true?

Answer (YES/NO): NO